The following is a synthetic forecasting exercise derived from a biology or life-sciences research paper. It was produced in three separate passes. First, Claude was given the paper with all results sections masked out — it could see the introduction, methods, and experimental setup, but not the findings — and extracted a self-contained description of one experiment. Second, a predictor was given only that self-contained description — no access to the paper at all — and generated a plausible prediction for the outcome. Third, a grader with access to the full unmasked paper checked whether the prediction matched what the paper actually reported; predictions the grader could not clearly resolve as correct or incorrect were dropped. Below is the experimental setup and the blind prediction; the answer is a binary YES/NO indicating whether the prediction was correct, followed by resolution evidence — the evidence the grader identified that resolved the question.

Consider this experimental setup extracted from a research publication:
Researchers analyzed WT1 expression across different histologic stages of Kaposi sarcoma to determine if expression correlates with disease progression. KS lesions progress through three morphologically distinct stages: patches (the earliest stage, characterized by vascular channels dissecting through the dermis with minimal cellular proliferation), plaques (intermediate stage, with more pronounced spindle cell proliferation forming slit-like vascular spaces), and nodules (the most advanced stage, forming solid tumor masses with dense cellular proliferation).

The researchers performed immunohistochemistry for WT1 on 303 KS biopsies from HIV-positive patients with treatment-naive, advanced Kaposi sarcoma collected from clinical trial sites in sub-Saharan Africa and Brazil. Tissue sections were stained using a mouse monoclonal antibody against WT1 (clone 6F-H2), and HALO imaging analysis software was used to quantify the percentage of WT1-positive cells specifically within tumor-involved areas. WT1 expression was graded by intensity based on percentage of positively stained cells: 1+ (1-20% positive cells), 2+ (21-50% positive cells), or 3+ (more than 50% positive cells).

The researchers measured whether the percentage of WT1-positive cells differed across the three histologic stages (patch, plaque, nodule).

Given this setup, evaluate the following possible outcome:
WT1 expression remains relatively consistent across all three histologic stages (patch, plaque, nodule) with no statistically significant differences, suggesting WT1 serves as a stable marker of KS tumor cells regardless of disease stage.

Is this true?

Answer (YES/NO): NO